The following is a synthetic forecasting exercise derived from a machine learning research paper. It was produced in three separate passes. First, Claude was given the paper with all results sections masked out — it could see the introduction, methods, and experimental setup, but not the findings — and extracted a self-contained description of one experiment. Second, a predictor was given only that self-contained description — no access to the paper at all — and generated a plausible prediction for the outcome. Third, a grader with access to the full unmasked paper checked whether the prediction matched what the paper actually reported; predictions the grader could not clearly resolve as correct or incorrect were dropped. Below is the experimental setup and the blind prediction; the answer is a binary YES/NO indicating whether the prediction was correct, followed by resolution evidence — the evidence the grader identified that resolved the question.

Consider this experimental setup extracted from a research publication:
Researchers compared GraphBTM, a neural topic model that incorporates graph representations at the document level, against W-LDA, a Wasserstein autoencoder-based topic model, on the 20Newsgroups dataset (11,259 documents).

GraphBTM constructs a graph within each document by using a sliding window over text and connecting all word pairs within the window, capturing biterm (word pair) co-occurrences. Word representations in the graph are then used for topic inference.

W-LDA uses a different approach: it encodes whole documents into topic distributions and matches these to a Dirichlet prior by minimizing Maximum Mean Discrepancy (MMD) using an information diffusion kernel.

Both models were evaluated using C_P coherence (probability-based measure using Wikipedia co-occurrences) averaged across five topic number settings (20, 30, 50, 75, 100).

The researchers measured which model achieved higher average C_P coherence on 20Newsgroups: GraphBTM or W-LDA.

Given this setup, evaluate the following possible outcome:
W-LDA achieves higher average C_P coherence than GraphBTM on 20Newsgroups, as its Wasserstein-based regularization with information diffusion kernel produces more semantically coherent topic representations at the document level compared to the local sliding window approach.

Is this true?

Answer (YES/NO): YES